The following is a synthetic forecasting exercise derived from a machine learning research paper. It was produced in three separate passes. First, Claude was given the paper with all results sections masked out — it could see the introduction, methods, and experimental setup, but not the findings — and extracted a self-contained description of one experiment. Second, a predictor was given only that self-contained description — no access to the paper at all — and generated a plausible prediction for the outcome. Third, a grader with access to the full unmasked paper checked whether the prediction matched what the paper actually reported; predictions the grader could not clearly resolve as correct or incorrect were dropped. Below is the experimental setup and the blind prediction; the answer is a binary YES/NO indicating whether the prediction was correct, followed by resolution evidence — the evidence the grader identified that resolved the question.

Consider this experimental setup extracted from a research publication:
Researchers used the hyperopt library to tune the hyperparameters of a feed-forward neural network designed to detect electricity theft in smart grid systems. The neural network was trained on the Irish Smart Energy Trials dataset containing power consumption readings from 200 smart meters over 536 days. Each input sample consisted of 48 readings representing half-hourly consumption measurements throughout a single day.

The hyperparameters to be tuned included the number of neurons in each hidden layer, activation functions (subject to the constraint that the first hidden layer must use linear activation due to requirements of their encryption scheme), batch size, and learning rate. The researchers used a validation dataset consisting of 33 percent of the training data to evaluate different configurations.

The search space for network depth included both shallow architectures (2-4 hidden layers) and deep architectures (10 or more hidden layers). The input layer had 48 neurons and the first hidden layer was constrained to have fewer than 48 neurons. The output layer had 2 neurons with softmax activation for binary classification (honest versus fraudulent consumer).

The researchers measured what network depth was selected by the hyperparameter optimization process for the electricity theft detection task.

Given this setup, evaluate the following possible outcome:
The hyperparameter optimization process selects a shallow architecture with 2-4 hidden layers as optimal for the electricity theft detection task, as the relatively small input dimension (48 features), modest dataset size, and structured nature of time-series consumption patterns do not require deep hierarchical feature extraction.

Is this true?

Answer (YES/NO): NO